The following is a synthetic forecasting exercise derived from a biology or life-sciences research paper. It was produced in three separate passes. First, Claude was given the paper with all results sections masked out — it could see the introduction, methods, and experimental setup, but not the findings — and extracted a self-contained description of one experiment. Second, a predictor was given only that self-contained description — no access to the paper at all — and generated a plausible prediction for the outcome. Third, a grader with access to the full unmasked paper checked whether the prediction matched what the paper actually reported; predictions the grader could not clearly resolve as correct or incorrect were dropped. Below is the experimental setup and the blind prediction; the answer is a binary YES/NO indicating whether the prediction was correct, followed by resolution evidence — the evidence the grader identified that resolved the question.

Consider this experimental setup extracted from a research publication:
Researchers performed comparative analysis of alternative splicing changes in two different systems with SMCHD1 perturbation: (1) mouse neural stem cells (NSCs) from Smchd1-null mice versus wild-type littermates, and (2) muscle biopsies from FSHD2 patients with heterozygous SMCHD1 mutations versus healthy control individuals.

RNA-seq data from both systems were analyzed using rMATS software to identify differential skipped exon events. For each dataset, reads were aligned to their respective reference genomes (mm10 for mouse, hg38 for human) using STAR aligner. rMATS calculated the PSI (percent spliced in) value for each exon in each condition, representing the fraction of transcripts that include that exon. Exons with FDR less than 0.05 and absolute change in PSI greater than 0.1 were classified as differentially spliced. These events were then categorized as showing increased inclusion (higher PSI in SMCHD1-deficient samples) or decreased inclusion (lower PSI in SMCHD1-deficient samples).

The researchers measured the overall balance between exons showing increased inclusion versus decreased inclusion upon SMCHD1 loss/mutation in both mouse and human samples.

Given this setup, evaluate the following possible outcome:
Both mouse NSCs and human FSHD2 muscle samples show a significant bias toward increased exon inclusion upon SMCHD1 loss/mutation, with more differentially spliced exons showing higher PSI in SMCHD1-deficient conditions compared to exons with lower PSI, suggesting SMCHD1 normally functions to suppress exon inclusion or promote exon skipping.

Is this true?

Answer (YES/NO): YES